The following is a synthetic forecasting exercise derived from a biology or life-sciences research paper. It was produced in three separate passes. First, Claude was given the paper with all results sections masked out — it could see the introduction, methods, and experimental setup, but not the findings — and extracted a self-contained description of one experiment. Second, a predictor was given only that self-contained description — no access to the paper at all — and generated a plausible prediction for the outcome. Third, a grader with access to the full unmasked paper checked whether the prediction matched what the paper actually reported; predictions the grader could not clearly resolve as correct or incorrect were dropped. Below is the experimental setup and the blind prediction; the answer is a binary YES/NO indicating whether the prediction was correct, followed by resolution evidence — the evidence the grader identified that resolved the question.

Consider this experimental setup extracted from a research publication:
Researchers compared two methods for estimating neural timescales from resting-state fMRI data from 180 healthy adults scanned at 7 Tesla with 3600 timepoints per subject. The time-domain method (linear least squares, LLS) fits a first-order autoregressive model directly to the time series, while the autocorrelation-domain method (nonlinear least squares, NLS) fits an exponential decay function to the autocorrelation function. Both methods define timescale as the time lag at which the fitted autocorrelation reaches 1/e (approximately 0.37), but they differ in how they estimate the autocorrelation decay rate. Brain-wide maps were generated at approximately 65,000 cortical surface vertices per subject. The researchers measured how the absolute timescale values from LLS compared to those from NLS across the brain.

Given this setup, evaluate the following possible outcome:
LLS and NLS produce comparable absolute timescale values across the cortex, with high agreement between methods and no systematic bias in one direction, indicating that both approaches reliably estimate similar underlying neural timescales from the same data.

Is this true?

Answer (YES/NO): NO